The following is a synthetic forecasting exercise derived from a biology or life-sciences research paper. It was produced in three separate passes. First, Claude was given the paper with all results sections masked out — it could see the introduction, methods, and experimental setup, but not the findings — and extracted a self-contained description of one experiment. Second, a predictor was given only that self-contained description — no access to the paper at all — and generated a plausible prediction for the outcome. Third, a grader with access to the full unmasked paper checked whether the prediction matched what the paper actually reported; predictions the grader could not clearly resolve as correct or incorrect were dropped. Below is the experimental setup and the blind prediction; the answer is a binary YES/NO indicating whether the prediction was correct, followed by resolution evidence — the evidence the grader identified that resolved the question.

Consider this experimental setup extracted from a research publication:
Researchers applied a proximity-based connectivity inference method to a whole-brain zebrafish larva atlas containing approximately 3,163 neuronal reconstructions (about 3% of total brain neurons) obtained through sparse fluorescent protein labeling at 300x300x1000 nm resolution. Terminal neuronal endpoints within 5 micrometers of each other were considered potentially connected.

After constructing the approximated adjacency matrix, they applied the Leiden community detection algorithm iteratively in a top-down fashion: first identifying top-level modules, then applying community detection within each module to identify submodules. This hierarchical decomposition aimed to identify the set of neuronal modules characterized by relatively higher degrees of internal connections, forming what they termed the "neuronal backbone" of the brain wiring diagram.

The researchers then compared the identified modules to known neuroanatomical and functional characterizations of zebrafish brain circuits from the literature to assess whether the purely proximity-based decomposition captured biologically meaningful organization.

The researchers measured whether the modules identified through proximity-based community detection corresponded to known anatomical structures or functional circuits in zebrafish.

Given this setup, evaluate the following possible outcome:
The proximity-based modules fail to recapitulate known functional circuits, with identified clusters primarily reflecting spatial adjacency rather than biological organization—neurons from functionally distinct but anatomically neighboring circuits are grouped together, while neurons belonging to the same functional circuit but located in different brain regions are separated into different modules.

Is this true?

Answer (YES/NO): NO